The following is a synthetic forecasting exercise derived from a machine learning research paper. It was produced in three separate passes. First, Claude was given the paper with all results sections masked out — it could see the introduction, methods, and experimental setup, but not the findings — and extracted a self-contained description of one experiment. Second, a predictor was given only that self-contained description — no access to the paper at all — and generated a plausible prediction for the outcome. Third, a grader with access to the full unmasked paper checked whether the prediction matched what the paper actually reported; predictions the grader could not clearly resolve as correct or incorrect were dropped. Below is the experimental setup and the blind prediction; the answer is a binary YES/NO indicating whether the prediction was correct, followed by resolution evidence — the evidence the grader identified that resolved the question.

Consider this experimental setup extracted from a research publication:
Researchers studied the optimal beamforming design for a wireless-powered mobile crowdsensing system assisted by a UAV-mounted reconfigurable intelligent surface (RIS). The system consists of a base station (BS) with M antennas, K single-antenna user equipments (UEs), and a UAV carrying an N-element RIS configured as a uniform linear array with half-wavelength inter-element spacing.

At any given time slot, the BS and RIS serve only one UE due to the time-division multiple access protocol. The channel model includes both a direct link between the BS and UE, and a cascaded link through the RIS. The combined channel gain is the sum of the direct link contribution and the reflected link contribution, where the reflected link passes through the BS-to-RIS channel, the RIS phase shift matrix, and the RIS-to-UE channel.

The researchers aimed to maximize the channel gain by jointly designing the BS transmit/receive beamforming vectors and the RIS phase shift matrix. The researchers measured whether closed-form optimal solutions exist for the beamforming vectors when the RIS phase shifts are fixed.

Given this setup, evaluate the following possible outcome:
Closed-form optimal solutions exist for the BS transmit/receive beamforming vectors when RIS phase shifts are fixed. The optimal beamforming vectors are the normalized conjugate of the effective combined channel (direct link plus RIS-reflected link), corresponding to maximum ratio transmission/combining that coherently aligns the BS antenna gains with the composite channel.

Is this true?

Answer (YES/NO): YES